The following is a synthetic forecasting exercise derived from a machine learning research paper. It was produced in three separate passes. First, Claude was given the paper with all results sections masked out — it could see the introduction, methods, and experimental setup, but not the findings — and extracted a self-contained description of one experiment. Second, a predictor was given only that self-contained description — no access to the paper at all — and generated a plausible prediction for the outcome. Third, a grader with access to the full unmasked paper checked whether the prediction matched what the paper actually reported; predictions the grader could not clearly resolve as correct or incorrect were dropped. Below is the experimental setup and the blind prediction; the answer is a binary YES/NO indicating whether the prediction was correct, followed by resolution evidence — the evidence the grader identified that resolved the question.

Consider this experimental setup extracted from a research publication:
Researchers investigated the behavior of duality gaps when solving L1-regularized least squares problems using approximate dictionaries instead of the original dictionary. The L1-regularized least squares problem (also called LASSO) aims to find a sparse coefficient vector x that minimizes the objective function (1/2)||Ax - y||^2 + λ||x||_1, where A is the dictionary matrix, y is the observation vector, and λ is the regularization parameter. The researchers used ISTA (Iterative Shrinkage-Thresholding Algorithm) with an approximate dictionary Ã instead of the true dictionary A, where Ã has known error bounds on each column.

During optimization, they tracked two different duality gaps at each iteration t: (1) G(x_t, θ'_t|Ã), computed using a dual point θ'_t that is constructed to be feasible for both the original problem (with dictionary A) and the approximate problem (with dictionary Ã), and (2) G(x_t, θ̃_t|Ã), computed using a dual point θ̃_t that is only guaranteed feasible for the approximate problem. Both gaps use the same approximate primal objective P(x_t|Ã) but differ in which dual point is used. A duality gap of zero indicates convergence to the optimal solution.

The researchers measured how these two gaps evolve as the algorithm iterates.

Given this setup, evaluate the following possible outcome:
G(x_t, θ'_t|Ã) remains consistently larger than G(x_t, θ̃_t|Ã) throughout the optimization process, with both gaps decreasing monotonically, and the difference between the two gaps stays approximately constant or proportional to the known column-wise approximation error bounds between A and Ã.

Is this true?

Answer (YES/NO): NO